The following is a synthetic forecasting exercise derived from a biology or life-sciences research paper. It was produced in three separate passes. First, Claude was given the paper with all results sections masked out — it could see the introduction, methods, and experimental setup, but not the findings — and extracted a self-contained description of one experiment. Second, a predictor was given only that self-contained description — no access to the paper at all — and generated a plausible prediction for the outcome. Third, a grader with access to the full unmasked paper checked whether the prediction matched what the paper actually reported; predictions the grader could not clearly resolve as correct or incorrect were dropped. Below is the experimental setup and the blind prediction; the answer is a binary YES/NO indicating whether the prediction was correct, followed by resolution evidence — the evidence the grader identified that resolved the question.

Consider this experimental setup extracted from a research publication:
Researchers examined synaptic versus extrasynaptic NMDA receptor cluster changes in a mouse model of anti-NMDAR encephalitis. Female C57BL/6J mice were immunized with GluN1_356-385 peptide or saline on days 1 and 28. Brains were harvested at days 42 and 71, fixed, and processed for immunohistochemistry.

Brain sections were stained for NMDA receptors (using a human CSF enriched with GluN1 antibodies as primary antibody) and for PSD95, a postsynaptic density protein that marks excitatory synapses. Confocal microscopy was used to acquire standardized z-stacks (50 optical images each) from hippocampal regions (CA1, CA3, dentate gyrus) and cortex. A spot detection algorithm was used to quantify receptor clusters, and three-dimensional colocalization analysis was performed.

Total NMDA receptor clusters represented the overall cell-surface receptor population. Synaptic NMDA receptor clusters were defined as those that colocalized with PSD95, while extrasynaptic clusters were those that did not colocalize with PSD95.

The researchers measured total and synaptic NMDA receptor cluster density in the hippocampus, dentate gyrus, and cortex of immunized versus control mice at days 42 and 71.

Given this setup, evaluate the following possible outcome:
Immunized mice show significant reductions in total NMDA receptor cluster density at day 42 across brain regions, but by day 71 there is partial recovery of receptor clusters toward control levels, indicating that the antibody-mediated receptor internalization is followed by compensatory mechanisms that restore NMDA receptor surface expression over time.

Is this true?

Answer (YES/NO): NO